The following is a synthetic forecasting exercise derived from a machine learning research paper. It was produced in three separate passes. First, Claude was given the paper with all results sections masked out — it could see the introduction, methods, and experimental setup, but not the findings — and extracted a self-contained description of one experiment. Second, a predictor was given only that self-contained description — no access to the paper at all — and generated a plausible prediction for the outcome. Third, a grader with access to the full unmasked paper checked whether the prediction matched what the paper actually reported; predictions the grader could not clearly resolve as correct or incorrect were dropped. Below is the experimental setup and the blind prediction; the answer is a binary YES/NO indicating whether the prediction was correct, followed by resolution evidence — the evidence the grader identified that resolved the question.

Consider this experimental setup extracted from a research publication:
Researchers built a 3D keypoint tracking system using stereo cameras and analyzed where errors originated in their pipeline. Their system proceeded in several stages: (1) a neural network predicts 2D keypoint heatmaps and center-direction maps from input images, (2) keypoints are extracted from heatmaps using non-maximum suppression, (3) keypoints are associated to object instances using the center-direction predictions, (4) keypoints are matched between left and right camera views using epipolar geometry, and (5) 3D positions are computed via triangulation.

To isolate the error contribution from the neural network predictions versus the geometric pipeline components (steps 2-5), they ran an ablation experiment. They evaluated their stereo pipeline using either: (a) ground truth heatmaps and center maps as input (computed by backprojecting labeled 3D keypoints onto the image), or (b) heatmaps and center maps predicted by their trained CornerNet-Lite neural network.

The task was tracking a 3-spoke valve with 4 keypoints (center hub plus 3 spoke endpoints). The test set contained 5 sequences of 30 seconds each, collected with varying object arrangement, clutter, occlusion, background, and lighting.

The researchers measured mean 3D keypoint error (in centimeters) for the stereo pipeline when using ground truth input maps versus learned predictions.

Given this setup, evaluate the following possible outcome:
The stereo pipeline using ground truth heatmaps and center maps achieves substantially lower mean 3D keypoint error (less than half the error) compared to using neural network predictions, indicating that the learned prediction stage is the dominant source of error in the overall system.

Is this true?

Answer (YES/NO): YES